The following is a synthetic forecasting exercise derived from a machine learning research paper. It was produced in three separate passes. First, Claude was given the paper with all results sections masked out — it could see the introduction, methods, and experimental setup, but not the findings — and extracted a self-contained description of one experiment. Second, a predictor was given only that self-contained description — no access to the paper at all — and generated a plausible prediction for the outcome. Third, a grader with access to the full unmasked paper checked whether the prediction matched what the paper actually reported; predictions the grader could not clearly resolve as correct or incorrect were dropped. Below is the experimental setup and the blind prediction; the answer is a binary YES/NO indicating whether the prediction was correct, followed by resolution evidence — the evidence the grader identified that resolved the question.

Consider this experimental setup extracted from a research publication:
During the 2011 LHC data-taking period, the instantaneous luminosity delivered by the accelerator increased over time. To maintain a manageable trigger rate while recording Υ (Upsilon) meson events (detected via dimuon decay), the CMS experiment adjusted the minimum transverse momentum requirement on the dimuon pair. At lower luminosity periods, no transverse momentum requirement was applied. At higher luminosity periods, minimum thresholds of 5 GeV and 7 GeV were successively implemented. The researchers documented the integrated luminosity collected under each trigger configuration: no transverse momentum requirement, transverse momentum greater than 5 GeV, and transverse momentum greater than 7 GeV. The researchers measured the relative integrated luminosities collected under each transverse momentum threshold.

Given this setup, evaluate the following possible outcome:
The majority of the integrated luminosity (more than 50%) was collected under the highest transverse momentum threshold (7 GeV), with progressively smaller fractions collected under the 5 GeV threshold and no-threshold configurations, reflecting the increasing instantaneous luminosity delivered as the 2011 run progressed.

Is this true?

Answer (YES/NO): YES